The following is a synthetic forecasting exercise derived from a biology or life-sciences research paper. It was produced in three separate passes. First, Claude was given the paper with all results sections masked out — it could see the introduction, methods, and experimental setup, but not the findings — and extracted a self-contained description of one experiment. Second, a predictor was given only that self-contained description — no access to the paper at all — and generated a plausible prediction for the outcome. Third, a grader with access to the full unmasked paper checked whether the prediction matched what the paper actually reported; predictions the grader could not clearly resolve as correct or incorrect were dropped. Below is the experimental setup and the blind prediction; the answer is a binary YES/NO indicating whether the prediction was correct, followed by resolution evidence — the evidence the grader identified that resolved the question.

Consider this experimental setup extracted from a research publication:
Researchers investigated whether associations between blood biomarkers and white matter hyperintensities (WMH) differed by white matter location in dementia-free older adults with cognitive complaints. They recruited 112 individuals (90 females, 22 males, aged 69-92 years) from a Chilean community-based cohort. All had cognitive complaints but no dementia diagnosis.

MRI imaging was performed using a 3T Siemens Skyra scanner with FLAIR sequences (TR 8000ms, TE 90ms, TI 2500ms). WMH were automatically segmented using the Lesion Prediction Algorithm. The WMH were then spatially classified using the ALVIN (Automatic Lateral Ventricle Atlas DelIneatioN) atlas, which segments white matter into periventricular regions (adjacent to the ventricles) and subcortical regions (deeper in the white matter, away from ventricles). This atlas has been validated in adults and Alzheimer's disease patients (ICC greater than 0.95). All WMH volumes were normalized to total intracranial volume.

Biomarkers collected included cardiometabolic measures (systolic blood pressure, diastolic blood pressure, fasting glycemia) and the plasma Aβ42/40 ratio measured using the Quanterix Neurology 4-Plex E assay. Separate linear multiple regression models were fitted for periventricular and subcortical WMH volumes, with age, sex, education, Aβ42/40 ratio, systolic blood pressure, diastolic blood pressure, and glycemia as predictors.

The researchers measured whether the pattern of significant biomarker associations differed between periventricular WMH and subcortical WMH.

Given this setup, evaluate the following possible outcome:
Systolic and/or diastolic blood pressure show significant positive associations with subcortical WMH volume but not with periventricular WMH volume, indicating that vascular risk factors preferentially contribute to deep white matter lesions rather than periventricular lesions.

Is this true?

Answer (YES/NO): YES